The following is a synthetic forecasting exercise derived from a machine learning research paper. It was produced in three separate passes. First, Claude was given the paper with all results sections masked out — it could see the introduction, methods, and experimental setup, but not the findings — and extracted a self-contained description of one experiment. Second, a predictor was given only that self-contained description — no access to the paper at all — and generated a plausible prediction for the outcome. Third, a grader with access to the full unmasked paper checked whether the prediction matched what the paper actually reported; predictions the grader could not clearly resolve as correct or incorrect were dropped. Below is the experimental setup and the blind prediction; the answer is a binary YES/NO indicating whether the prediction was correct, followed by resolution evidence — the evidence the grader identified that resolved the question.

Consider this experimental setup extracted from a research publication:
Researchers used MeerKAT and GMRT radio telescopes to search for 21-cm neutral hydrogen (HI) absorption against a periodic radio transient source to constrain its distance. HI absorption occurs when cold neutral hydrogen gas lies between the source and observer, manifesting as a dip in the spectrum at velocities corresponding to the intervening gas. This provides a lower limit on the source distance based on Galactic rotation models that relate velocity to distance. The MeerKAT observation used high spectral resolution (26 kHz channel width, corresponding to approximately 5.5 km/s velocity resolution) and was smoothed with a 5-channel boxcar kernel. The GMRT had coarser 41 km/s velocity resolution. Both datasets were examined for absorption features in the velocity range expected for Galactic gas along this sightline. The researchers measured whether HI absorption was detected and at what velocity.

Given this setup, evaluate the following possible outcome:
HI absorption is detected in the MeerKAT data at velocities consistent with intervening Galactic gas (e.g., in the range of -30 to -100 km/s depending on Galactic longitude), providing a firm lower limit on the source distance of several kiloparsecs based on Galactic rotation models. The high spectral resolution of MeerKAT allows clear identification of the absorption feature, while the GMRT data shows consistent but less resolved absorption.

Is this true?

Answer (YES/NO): NO